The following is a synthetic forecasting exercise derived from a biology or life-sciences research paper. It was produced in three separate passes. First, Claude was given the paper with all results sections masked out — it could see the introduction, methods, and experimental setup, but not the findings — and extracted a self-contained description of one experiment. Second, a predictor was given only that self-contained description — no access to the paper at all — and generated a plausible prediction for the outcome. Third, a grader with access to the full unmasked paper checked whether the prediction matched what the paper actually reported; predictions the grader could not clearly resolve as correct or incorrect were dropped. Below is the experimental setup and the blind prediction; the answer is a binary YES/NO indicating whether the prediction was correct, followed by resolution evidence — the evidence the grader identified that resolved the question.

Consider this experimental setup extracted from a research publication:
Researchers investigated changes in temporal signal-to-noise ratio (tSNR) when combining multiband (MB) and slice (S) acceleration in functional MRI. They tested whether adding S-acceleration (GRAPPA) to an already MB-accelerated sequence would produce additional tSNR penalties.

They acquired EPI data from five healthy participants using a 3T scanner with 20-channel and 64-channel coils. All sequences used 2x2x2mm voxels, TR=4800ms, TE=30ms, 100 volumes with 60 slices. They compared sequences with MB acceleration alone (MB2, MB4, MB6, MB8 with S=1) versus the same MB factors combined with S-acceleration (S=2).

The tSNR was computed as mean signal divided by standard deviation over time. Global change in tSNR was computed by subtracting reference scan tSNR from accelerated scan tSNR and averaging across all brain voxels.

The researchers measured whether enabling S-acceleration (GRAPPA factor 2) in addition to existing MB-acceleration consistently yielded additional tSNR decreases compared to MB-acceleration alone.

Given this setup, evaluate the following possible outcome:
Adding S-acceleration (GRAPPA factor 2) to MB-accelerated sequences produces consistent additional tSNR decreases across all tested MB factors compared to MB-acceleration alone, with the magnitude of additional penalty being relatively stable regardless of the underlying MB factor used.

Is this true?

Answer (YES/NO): NO